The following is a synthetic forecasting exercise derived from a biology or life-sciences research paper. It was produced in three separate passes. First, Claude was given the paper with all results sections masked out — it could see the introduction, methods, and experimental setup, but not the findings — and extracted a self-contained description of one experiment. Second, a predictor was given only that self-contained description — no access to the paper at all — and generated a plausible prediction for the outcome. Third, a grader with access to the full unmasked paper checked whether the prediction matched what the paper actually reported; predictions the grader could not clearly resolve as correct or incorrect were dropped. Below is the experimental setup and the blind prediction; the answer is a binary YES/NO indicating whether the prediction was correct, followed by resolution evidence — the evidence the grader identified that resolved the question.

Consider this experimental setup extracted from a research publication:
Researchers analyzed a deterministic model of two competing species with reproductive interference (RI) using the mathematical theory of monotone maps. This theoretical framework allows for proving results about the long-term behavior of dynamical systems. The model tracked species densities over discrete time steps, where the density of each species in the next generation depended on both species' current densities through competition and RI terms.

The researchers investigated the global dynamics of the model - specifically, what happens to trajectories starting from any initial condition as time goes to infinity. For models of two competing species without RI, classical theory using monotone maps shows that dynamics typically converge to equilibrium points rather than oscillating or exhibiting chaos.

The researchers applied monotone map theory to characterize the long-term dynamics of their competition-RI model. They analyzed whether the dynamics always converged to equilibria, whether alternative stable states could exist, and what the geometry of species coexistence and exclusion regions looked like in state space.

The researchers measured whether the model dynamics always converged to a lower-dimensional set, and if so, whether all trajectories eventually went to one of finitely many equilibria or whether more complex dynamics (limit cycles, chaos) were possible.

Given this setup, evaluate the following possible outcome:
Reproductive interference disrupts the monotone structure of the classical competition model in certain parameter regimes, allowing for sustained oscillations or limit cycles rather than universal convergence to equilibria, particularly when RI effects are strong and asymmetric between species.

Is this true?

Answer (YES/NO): NO